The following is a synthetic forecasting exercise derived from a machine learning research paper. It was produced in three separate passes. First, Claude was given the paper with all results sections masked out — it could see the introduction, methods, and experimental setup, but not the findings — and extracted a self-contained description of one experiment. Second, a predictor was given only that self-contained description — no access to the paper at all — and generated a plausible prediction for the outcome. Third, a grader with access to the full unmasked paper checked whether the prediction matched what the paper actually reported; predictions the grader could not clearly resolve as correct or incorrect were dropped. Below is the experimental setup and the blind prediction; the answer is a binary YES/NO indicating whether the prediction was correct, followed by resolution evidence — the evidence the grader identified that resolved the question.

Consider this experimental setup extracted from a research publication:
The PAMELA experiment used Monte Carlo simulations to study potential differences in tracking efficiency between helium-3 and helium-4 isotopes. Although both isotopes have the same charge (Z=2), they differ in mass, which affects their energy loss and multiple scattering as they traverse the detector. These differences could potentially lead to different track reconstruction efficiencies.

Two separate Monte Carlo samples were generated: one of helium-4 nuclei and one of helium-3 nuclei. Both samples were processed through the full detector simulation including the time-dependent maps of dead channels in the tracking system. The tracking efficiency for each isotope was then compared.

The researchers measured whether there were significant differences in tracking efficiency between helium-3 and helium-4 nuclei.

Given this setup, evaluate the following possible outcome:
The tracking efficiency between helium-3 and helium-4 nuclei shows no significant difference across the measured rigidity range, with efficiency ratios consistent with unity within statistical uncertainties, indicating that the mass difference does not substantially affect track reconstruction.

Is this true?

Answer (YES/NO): YES